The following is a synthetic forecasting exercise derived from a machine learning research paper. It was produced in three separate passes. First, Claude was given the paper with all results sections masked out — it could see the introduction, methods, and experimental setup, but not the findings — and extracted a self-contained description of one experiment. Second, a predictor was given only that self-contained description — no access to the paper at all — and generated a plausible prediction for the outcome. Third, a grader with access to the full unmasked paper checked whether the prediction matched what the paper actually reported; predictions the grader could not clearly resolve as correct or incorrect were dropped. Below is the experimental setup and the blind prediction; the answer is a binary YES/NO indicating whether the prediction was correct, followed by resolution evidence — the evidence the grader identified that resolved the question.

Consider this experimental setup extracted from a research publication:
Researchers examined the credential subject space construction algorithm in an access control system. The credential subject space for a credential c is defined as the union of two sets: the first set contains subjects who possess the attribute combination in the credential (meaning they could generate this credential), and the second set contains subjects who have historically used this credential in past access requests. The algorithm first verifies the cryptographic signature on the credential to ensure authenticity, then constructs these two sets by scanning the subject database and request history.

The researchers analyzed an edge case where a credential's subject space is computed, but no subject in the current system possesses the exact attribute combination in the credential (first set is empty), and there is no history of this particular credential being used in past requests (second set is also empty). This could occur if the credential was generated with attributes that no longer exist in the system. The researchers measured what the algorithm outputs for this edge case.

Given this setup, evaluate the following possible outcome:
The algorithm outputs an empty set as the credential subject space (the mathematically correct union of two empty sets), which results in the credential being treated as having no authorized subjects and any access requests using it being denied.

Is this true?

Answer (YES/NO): NO